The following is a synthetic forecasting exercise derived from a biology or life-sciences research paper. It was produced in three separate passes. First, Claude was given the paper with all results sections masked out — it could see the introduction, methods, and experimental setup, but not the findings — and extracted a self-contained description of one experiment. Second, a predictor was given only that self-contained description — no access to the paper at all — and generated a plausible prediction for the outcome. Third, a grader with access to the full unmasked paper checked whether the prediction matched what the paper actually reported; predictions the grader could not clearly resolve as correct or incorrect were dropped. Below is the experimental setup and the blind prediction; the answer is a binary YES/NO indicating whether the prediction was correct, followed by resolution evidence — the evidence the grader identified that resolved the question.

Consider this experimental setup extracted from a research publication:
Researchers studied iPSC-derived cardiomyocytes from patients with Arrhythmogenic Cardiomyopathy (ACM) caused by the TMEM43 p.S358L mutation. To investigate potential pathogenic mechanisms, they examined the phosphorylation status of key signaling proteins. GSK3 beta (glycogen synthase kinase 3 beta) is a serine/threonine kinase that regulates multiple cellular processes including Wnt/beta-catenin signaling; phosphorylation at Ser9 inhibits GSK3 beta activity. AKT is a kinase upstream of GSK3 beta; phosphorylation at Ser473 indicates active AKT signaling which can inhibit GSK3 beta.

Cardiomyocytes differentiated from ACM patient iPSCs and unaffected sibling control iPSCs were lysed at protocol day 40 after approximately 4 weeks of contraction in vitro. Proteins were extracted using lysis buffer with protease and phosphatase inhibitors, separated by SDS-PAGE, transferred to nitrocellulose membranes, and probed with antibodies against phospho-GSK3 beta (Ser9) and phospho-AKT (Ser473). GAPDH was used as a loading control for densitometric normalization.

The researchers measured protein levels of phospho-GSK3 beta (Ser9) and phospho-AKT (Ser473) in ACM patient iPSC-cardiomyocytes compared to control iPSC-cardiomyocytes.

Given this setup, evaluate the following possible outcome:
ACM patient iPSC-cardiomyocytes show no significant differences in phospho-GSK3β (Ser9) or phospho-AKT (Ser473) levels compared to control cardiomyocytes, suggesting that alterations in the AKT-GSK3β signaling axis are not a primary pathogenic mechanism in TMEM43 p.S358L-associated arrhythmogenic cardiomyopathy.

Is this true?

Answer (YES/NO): YES